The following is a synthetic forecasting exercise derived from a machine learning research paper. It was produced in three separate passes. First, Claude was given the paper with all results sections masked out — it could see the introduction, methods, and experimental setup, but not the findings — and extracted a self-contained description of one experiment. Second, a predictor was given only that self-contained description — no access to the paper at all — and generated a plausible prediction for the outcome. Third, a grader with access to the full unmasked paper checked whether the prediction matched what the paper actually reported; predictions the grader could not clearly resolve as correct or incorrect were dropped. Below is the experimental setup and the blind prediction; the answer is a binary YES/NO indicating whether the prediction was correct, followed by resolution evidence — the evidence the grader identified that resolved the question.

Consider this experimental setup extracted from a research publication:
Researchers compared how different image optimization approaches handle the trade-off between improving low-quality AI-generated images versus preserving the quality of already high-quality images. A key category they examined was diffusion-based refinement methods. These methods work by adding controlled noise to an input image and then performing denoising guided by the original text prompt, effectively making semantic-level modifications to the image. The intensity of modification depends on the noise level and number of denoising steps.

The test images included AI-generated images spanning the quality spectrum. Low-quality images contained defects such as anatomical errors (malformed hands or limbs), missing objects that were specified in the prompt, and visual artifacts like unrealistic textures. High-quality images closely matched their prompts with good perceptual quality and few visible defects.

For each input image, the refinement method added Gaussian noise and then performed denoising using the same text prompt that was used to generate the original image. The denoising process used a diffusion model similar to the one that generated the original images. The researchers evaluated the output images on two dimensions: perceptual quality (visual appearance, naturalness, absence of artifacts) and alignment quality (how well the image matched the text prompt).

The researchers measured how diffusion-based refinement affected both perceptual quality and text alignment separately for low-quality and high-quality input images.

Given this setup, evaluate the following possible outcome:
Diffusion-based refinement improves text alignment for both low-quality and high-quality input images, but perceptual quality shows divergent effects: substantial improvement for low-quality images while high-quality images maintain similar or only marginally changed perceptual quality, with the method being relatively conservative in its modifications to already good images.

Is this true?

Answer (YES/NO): NO